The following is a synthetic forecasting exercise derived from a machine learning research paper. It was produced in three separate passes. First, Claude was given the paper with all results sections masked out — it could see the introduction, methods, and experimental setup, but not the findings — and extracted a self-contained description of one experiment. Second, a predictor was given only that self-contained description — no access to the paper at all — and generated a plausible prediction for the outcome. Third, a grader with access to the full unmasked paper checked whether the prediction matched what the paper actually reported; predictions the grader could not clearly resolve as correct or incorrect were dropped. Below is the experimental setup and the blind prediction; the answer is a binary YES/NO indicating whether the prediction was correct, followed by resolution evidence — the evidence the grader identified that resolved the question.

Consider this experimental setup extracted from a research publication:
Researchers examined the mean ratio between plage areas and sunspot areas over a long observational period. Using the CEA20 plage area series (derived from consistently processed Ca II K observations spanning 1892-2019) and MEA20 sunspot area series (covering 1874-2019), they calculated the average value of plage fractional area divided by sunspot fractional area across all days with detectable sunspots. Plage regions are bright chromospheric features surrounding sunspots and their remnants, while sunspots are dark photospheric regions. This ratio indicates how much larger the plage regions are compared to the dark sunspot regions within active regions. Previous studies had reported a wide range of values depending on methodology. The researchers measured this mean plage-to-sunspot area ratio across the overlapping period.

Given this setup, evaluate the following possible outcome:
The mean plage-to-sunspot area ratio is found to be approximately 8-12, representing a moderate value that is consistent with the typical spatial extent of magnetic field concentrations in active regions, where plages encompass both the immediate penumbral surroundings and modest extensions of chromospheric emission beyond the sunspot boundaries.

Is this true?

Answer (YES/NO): NO